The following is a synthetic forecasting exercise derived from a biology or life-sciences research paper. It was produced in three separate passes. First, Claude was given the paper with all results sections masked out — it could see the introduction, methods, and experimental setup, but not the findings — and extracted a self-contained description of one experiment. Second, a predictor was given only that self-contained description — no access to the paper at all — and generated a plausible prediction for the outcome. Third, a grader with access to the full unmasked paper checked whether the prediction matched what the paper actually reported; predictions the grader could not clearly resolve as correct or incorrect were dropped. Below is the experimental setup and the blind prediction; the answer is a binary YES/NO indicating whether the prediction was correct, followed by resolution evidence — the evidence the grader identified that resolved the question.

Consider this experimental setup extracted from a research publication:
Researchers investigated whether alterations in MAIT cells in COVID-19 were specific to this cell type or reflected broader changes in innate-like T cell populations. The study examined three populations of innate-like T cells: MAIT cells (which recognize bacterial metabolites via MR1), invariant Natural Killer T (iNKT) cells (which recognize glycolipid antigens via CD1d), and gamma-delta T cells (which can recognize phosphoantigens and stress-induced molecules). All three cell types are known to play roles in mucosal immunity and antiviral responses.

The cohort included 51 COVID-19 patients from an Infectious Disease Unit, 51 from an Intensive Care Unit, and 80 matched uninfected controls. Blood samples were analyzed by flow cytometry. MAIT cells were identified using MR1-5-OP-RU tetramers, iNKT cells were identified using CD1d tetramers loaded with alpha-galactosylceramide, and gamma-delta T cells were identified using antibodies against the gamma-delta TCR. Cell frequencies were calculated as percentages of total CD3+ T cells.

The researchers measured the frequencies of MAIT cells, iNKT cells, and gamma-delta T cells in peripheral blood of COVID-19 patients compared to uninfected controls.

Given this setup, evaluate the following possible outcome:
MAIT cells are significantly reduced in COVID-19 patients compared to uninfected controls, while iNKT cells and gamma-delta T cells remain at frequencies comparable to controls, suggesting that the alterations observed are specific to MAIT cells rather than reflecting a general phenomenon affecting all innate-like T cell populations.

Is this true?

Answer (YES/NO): NO